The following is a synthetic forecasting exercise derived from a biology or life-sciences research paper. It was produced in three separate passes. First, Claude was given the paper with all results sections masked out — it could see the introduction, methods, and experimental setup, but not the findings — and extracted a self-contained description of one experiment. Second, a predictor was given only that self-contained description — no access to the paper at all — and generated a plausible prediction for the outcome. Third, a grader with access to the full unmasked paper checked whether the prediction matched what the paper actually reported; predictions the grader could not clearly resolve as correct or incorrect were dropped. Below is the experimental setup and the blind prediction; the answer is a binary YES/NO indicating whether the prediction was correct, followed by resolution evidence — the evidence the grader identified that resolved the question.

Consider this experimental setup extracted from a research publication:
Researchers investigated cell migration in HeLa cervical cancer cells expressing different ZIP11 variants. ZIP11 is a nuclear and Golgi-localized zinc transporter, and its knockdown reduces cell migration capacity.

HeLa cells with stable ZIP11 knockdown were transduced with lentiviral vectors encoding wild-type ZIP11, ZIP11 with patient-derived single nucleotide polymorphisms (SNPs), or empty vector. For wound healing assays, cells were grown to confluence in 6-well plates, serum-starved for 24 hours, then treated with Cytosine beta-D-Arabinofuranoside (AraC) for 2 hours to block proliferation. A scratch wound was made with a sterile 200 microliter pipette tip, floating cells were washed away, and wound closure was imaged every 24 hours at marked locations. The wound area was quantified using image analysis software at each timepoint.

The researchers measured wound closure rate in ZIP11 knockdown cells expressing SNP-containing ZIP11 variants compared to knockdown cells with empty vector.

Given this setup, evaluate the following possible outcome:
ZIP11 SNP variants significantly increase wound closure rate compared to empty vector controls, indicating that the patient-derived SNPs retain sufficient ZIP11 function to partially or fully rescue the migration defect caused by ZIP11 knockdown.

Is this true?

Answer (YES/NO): YES